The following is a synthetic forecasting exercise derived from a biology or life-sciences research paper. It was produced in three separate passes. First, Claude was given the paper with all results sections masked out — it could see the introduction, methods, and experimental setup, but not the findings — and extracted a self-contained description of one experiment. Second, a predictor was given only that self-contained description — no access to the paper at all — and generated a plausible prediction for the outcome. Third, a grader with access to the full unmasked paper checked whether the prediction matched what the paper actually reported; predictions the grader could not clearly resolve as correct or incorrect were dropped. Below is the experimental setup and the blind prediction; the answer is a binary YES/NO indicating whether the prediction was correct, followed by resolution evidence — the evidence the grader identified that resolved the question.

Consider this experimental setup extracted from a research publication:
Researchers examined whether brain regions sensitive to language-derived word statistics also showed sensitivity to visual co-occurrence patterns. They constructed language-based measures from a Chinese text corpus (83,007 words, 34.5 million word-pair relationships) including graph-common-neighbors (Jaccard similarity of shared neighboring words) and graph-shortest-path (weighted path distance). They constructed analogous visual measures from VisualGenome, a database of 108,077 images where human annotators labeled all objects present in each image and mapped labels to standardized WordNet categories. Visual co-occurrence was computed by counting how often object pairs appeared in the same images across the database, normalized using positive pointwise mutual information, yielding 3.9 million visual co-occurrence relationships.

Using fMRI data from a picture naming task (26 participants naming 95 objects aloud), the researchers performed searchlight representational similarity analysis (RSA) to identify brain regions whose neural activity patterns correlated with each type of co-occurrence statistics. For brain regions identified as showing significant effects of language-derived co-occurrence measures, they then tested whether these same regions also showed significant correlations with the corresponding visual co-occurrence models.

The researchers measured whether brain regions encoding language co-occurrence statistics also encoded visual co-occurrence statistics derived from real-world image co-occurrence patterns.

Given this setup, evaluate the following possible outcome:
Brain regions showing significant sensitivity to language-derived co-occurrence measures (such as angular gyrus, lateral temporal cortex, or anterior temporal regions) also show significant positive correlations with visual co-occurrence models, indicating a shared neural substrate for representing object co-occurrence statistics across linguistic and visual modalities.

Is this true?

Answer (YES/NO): NO